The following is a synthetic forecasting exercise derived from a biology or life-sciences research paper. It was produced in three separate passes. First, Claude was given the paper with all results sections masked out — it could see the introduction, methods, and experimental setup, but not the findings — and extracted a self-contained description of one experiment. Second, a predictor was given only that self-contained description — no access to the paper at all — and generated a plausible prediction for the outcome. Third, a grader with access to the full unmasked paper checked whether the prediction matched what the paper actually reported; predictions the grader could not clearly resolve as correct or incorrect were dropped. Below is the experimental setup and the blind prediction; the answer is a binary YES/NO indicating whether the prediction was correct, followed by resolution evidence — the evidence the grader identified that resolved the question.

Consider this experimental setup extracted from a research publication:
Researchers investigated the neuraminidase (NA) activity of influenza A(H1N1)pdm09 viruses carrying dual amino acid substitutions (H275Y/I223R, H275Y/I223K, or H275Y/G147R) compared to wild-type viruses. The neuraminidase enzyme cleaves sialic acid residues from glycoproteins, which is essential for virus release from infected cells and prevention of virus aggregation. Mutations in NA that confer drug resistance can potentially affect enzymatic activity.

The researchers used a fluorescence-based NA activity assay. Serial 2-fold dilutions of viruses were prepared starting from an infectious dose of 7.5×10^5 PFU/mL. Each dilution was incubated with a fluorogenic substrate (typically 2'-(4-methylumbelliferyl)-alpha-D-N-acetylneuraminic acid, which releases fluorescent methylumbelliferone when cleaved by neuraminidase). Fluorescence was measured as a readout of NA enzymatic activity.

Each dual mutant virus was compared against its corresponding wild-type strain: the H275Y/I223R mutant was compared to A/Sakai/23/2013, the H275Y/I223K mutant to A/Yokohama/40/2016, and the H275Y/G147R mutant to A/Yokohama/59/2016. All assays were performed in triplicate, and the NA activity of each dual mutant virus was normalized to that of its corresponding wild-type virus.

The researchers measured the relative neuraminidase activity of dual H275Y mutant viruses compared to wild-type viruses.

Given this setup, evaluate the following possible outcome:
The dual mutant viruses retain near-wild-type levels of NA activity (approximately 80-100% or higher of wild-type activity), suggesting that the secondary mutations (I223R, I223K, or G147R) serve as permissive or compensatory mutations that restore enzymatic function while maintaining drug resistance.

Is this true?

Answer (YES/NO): NO